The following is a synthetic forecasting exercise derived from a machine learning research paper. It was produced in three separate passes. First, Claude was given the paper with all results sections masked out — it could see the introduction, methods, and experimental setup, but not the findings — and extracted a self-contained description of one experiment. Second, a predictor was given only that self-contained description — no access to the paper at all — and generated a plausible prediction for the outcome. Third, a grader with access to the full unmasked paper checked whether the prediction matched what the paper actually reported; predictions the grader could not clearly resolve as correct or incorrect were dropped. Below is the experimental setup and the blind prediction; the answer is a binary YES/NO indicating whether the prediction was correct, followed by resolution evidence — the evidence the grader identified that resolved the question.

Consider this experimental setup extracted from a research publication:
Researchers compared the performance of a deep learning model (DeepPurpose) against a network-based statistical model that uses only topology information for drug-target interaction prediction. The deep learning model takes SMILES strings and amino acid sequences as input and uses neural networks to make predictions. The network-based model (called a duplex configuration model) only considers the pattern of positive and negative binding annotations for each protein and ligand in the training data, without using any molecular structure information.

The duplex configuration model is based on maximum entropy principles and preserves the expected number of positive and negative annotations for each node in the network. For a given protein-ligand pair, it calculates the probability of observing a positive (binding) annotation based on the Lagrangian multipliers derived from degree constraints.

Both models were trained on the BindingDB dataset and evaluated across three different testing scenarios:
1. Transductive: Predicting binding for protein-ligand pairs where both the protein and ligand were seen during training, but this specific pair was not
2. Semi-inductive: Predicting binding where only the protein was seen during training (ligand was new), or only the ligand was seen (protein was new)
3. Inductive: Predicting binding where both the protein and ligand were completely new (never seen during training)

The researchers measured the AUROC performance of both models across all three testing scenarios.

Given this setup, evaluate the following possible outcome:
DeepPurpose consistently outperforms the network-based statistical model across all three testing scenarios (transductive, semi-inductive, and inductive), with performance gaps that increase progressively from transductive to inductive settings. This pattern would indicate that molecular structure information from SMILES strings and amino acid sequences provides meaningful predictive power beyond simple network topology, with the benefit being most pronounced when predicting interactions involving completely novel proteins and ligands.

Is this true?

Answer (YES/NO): NO